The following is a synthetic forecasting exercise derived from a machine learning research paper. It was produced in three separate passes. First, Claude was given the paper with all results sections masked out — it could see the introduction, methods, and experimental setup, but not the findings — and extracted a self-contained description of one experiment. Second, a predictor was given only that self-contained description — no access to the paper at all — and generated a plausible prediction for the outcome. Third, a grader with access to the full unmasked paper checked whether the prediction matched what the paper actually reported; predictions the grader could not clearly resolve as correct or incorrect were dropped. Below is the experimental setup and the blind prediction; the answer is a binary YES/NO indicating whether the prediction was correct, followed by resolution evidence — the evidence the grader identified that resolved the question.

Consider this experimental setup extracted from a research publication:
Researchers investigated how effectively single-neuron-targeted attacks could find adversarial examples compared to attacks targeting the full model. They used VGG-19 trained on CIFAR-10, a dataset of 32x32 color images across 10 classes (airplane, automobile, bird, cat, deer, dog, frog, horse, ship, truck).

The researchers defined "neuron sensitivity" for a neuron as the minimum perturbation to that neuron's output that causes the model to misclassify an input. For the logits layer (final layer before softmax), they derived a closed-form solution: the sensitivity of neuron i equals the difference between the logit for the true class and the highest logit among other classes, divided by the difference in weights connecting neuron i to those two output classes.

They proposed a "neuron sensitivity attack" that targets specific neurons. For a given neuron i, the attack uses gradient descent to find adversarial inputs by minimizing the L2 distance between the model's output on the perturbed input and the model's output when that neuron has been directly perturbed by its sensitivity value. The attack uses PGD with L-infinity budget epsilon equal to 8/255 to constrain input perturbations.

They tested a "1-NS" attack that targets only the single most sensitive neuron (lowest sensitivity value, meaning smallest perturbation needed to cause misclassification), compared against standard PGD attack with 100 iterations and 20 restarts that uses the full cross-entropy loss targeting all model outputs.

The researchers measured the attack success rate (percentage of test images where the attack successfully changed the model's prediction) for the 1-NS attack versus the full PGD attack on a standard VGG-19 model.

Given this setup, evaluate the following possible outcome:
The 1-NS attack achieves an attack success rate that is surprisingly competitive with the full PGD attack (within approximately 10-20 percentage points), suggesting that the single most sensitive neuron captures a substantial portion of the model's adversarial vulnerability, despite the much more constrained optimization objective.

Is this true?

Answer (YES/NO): NO